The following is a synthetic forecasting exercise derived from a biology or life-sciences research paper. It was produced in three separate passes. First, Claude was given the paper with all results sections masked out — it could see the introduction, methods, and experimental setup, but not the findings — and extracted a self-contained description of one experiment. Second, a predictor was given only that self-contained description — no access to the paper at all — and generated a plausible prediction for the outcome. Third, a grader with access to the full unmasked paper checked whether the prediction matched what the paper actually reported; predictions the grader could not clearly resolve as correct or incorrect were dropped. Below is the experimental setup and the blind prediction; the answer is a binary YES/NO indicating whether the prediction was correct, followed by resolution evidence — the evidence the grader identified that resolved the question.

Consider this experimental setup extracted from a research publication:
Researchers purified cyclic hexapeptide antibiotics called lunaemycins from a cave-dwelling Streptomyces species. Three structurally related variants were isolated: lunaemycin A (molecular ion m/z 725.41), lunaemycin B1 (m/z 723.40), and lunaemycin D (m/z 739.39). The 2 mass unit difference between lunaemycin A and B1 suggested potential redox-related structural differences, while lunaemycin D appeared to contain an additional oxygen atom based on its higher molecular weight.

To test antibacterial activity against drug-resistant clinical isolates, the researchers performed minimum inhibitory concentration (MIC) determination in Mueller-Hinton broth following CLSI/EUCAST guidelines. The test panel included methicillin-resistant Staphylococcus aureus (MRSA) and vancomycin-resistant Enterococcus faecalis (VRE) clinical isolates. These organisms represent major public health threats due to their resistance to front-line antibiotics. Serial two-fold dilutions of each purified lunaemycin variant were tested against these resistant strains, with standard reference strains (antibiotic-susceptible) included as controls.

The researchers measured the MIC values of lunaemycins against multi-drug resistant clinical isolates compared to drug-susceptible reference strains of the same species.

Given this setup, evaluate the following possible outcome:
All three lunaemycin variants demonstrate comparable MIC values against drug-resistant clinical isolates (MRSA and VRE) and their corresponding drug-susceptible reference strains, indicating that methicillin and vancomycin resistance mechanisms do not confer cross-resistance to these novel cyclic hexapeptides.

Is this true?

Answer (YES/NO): NO